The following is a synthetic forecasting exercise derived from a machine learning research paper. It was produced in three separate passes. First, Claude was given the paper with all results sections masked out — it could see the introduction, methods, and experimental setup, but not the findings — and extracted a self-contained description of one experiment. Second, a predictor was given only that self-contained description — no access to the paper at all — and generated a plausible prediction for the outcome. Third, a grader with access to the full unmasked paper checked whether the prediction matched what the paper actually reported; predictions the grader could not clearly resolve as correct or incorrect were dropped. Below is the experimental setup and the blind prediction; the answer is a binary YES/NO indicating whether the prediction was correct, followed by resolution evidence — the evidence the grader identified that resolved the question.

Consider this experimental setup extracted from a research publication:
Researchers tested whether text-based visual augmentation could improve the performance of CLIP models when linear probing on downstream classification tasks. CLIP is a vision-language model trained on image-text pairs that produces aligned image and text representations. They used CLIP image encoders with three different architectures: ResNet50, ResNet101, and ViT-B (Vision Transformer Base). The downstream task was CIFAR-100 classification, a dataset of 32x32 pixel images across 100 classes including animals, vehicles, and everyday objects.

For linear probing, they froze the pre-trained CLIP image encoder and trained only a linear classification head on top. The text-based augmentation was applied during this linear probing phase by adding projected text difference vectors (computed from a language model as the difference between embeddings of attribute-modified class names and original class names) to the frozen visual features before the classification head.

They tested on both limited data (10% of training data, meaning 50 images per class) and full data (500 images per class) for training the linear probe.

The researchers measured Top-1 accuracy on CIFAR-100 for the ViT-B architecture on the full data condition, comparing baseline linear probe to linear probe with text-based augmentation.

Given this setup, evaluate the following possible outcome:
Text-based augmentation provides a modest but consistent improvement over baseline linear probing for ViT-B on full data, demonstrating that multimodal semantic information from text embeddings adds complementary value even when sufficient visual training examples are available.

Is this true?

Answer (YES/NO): NO